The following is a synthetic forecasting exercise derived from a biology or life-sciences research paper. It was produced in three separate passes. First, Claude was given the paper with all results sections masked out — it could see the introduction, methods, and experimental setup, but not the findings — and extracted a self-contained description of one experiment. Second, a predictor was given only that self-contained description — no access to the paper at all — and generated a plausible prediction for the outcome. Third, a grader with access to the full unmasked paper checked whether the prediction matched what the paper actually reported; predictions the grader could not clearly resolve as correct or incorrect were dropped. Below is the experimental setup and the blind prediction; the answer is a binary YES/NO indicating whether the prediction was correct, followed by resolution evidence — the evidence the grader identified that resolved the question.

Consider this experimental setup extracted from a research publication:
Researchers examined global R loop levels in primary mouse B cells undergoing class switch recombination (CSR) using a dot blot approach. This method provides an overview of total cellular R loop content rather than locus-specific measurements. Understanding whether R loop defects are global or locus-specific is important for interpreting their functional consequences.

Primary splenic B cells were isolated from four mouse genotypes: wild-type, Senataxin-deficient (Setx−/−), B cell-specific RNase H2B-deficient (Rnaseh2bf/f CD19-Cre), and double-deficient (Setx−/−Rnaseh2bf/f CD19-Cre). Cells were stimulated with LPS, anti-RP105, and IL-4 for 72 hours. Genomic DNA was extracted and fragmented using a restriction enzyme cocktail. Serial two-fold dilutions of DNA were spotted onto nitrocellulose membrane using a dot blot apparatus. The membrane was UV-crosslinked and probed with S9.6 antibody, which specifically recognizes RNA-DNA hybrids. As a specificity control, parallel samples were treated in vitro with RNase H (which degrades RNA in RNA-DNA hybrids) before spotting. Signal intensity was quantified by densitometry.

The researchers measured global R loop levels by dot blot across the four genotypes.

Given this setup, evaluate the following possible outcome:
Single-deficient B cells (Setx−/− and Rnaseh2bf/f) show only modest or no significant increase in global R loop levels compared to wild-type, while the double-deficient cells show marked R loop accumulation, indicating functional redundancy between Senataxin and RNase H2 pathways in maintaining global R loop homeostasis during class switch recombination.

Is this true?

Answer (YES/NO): YES